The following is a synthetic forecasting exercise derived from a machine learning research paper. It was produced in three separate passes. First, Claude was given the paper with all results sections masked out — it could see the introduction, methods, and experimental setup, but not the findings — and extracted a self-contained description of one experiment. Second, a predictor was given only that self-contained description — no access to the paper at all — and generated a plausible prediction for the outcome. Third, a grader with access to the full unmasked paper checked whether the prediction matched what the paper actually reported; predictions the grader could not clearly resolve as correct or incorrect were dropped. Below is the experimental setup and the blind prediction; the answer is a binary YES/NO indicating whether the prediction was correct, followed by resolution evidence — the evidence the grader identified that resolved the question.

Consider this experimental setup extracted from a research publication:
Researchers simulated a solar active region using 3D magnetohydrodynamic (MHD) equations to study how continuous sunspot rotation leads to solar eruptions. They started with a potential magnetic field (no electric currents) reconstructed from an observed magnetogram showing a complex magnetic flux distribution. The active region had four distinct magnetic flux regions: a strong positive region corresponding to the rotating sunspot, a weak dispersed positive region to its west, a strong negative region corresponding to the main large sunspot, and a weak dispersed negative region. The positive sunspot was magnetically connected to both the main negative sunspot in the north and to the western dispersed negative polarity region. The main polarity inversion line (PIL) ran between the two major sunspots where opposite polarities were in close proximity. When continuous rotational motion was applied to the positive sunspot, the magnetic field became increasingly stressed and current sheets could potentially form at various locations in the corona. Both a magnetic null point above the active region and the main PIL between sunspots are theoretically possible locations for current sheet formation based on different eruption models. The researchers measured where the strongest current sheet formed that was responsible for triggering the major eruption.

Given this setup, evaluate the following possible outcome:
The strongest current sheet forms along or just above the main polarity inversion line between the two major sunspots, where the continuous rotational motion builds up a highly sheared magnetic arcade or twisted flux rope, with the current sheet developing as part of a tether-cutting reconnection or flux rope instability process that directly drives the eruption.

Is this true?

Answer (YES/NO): YES